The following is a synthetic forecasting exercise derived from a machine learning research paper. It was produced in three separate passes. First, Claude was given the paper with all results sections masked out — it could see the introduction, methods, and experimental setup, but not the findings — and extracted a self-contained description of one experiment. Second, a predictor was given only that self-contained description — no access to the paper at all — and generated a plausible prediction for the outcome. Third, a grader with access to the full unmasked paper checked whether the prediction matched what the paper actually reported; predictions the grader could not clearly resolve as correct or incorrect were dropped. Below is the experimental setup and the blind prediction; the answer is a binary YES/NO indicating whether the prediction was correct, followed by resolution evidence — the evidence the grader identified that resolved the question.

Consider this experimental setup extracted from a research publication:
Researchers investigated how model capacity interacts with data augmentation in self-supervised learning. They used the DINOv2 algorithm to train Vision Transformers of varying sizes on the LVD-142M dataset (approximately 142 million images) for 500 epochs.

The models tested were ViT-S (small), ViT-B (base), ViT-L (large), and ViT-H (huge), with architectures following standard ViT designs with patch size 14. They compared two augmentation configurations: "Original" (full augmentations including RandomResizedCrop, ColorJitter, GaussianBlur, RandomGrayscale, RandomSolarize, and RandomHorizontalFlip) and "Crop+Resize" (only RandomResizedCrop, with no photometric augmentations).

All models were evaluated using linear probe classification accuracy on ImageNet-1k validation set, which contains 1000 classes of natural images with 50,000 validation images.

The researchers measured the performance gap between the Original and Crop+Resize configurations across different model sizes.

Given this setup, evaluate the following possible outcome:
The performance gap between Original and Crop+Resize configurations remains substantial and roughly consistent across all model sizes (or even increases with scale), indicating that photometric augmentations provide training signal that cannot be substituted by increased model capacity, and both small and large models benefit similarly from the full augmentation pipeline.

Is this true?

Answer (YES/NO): NO